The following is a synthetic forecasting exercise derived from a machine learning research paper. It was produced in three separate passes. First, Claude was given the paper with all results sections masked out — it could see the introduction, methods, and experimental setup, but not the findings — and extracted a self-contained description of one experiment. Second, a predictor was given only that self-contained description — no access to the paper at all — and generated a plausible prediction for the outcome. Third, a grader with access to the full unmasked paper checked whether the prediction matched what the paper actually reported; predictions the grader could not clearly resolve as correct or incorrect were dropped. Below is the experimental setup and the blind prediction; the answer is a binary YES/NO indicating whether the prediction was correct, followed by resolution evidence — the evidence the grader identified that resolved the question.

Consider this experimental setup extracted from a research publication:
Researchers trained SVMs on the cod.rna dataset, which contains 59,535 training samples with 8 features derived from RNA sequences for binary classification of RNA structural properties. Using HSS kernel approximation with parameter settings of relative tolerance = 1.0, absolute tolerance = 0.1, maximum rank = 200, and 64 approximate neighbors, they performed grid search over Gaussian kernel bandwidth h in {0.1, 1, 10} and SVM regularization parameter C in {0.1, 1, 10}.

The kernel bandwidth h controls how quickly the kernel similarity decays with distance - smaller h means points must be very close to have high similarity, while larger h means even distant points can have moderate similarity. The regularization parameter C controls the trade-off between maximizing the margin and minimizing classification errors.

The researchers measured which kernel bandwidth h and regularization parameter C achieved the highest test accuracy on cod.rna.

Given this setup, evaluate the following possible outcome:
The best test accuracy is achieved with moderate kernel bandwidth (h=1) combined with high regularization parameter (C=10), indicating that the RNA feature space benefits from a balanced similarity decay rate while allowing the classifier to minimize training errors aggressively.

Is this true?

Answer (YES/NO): NO